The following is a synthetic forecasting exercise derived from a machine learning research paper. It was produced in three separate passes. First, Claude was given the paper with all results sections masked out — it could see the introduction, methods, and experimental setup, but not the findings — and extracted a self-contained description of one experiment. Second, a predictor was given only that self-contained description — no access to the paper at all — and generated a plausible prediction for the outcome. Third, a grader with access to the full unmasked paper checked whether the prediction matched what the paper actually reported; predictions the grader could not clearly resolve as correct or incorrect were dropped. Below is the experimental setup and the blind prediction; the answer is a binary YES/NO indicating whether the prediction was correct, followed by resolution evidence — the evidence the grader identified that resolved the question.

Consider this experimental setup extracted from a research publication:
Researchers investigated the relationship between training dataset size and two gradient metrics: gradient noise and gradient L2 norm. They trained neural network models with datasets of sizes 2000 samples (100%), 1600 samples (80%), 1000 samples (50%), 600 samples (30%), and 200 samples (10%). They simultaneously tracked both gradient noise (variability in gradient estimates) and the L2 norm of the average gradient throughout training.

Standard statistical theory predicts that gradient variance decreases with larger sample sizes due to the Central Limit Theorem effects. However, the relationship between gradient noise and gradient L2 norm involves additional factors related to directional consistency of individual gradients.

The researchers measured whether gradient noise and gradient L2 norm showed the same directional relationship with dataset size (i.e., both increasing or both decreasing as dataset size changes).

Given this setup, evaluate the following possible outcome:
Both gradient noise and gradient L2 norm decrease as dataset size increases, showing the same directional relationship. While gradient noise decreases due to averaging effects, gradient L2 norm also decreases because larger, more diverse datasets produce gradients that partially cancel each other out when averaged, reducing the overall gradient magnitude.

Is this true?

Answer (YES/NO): NO